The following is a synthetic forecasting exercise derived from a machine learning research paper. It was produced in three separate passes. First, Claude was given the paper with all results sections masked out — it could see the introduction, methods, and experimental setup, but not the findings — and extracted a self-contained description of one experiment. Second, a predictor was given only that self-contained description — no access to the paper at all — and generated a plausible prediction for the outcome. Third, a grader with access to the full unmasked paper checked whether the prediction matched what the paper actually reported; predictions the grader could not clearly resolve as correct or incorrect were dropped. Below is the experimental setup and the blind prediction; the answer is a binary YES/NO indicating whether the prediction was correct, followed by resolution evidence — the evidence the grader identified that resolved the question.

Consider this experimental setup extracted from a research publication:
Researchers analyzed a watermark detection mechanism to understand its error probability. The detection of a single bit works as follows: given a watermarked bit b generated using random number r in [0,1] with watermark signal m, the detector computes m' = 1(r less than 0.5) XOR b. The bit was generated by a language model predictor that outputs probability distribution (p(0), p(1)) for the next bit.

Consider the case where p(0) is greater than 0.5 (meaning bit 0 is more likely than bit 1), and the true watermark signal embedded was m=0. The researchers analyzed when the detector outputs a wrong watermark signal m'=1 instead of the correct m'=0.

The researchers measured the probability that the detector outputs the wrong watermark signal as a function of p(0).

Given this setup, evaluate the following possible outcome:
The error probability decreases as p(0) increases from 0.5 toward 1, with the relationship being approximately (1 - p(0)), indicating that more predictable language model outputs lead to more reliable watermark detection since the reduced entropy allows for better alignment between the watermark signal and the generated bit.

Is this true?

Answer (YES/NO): NO